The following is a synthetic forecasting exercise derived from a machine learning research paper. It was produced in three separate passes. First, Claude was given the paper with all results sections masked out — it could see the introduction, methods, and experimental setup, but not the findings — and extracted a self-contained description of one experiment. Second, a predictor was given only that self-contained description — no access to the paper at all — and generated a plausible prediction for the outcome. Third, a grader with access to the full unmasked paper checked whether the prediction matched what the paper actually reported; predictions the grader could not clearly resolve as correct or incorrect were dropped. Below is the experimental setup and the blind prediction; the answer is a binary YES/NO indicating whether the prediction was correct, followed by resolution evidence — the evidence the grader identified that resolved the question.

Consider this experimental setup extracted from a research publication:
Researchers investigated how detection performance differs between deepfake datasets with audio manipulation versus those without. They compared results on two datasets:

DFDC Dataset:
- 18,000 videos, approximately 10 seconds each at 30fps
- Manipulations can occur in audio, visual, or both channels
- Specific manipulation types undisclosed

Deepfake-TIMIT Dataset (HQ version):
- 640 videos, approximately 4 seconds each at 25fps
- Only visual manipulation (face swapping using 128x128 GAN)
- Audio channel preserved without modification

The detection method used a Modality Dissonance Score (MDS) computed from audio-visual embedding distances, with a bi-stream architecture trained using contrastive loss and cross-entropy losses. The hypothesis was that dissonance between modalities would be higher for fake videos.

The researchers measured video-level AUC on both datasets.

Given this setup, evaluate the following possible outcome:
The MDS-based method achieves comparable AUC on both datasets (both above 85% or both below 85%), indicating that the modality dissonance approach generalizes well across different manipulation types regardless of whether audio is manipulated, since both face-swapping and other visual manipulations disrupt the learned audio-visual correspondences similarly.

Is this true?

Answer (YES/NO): NO